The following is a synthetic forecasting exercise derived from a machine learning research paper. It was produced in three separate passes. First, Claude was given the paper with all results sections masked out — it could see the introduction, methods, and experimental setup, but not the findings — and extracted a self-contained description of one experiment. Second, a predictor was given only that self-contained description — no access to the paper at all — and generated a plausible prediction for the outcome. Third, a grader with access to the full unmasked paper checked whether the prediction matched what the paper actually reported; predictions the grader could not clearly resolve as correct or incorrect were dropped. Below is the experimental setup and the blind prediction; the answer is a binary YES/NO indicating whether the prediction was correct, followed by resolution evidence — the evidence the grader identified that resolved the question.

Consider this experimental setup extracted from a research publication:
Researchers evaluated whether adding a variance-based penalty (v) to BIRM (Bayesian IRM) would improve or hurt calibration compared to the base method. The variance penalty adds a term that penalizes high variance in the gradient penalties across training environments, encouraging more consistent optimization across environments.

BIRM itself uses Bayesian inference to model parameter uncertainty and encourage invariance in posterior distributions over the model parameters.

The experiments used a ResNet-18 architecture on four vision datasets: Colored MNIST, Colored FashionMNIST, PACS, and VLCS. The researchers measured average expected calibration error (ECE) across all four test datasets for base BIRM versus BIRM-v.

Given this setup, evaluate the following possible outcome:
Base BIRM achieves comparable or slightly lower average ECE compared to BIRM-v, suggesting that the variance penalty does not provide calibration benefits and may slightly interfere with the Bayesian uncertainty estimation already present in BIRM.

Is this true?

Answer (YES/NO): YES